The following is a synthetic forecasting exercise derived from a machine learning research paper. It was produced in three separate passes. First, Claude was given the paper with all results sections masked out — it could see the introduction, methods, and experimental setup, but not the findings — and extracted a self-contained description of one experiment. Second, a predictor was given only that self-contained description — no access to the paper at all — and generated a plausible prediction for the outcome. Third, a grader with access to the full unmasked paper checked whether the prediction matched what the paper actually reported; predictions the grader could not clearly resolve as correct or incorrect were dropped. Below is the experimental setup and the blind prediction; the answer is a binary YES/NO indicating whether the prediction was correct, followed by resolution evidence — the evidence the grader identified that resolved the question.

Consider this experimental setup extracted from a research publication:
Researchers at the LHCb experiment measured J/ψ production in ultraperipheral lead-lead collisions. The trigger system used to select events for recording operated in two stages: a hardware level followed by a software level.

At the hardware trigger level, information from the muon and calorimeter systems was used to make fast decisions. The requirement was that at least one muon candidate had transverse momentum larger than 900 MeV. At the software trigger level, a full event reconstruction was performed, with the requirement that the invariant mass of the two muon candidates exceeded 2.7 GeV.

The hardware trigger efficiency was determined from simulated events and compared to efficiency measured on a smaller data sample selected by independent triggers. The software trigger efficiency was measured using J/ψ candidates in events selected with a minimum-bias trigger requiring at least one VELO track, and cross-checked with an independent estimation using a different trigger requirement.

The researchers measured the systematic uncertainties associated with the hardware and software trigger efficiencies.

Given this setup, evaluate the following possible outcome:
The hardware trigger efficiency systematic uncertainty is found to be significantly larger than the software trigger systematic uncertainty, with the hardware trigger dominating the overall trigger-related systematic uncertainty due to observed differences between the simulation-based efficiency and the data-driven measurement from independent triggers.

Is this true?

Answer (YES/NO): NO